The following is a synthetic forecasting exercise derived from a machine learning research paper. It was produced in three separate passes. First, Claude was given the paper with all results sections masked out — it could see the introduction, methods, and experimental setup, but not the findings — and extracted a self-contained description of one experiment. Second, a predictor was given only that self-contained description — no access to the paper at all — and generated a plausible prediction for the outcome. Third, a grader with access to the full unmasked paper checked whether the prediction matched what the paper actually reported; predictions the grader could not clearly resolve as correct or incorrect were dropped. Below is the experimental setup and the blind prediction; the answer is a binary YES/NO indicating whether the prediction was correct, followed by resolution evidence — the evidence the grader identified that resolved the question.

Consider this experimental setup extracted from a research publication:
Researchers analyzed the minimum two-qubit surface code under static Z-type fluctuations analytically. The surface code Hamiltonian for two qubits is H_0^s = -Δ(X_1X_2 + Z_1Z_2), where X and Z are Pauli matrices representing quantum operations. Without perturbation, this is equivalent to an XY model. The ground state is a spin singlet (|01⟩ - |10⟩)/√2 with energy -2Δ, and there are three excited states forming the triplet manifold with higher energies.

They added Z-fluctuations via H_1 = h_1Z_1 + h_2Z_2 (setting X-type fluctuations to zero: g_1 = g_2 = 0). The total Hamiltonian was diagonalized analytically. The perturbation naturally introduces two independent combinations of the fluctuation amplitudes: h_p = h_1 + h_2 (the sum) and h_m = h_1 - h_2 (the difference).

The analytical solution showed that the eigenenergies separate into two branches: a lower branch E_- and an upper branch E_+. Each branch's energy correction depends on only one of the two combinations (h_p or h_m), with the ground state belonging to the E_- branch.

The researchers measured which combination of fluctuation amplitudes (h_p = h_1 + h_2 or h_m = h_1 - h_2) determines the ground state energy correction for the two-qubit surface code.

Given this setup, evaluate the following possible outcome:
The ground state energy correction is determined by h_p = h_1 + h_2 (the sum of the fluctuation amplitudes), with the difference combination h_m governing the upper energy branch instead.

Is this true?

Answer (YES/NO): NO